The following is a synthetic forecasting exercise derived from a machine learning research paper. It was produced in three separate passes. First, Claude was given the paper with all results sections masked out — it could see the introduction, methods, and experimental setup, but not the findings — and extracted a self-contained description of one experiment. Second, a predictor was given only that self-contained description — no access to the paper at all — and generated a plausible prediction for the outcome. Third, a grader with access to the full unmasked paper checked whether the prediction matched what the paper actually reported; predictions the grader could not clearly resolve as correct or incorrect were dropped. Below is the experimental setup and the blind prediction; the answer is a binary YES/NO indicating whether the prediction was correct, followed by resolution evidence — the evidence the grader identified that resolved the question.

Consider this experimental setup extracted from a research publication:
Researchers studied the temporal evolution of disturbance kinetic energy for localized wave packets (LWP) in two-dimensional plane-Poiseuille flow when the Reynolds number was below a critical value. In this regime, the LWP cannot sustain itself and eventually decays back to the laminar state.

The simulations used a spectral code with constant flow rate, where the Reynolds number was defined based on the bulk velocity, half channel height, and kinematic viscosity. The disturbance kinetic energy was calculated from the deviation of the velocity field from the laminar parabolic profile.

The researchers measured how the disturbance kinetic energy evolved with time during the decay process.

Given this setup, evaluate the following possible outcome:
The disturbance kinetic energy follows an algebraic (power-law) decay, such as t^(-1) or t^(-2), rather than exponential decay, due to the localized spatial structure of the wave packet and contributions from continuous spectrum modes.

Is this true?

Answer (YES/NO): NO